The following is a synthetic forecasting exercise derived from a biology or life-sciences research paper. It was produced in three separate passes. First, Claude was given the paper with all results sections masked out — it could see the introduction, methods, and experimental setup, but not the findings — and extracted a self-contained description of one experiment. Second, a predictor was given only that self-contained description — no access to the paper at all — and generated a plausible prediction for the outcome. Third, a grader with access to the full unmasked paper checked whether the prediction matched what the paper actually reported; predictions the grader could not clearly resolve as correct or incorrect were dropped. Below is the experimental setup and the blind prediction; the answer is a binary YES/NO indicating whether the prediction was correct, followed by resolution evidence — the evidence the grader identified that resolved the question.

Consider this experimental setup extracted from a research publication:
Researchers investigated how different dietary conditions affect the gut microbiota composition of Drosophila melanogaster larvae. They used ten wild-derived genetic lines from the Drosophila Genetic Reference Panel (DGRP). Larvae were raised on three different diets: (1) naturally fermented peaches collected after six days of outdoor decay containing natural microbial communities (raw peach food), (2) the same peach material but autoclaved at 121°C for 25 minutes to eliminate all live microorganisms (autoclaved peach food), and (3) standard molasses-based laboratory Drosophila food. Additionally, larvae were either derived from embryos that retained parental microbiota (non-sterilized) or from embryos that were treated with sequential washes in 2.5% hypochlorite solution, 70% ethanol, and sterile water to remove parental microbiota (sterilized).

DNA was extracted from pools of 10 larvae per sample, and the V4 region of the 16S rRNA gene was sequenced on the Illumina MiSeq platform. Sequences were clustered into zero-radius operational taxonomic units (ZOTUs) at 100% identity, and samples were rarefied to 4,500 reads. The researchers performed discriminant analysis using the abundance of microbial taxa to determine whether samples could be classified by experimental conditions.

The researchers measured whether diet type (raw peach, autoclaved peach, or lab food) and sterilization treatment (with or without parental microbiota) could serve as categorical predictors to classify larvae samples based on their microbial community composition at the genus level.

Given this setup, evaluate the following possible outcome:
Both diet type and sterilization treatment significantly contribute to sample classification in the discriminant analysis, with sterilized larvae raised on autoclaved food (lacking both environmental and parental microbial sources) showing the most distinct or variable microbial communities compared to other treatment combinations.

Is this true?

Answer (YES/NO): NO